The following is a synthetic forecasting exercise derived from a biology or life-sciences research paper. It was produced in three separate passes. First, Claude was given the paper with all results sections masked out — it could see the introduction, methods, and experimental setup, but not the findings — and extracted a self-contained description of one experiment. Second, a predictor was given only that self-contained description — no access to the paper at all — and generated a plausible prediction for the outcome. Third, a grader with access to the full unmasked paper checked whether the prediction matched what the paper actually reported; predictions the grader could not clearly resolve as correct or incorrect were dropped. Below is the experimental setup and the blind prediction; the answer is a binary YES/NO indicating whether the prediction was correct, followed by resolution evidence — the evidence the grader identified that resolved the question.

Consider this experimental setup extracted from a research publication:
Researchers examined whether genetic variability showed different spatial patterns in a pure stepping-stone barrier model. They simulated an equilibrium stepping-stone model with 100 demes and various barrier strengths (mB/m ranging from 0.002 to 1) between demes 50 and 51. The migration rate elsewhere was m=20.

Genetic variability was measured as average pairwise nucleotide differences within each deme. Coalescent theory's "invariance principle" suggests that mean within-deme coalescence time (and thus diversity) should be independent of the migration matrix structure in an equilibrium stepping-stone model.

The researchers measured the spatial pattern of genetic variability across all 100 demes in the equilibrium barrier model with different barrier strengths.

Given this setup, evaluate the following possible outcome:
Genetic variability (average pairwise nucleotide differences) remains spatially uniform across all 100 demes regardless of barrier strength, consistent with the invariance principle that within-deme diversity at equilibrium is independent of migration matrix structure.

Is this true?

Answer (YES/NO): YES